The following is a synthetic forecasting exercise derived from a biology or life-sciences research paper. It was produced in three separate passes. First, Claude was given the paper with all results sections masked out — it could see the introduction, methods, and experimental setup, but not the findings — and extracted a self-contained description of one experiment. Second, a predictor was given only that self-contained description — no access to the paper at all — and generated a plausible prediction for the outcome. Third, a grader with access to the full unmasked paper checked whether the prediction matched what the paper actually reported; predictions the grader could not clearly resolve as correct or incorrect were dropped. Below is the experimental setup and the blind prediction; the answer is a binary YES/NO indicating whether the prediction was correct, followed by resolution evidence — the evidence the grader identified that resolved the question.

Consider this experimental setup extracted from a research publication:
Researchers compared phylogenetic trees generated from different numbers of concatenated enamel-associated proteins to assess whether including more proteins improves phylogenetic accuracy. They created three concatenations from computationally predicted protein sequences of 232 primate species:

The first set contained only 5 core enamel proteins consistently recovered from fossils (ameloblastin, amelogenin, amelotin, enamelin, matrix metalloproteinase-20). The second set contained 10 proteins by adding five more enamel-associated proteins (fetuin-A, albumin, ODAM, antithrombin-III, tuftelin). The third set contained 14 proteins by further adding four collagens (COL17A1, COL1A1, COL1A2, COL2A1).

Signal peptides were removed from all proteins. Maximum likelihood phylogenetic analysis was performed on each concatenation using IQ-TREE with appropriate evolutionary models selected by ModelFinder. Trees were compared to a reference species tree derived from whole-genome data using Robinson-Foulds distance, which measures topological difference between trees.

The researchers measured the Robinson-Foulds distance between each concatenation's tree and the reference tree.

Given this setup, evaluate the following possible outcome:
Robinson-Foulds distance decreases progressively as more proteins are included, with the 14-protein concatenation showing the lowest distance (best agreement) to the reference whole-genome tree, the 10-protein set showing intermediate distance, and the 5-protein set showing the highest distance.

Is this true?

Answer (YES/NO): YES